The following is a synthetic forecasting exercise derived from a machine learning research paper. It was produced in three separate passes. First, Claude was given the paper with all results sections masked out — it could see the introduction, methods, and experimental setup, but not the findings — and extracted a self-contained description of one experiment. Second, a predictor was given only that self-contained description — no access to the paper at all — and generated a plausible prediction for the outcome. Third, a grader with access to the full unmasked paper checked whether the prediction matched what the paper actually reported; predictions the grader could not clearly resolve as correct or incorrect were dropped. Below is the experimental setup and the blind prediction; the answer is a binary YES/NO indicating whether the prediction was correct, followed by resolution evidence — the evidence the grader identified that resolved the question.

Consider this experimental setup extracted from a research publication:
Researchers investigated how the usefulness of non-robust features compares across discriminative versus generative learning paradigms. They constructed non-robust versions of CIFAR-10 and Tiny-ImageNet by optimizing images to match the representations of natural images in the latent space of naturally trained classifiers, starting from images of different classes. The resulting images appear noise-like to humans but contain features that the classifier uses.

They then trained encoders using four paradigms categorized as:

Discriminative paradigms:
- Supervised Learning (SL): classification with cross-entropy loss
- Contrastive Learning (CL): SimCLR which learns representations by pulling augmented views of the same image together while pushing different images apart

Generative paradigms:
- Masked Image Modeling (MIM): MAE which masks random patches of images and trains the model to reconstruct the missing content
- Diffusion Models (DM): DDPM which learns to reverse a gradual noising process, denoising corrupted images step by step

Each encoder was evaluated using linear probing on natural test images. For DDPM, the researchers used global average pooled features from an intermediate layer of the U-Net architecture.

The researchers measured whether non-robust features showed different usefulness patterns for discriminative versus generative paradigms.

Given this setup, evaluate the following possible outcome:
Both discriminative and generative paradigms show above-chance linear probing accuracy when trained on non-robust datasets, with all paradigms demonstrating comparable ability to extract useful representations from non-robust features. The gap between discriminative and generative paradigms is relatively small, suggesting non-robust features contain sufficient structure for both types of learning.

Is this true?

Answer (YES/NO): NO